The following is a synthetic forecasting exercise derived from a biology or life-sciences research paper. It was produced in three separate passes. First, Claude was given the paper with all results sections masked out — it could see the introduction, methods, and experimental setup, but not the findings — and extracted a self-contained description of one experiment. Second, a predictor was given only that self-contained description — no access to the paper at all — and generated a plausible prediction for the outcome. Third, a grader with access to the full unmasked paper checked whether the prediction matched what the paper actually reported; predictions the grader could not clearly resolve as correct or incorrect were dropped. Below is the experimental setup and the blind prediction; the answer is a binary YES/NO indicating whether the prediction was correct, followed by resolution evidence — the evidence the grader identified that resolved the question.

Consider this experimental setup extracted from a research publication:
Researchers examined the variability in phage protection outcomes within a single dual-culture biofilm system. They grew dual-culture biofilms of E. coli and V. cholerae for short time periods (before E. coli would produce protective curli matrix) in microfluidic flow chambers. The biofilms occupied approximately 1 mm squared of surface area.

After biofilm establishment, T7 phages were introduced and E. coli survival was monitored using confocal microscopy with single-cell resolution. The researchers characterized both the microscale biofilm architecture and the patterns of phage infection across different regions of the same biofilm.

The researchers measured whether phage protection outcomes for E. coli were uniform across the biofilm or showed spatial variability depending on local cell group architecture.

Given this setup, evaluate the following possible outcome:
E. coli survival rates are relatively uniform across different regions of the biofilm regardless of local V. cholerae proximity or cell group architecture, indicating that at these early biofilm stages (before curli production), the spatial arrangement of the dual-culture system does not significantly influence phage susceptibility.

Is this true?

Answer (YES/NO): NO